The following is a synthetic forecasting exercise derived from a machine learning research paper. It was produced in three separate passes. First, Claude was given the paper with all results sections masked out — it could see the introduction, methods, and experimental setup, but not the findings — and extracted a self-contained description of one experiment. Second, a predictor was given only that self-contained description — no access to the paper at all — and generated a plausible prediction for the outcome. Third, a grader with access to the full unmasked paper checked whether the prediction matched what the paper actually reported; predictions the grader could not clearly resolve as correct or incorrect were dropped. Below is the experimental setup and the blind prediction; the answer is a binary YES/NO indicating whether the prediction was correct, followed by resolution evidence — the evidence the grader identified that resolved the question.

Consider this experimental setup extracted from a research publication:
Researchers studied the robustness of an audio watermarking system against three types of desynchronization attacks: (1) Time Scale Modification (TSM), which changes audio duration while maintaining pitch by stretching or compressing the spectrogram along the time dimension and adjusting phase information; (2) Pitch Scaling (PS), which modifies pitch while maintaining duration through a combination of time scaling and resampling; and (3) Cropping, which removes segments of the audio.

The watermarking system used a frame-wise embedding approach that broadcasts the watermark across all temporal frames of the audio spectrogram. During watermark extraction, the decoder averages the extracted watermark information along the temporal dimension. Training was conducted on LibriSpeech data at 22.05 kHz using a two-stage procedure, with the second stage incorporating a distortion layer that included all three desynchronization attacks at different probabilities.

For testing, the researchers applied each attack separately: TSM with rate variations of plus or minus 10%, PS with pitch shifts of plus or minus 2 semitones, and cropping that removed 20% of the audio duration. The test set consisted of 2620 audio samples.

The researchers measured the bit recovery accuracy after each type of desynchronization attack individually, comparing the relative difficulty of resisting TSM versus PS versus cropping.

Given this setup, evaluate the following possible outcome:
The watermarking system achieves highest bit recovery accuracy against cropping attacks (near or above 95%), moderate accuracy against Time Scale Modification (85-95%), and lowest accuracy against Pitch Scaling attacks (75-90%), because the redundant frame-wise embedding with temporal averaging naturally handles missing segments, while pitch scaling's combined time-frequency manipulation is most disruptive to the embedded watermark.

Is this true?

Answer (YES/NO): NO